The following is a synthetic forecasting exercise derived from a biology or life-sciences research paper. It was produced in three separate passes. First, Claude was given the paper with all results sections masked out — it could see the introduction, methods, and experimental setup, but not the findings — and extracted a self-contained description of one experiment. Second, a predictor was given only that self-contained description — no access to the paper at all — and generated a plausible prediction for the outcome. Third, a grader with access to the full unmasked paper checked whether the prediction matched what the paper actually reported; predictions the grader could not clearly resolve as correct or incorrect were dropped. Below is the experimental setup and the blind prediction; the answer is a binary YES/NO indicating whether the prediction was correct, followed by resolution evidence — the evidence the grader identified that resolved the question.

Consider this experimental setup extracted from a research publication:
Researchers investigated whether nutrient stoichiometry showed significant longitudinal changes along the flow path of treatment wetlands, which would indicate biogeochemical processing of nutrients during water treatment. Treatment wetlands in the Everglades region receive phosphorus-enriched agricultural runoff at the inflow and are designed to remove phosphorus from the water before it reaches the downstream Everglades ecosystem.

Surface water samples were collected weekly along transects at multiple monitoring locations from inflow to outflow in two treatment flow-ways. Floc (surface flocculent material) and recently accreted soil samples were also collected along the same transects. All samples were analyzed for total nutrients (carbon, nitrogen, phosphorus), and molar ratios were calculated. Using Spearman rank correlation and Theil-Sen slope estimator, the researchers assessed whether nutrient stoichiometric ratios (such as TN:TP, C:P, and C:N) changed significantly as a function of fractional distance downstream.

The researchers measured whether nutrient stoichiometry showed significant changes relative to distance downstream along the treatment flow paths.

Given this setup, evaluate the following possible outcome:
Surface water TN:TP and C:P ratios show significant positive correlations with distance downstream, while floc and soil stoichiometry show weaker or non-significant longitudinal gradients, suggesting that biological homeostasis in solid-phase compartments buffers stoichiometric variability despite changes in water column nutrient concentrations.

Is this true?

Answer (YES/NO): NO